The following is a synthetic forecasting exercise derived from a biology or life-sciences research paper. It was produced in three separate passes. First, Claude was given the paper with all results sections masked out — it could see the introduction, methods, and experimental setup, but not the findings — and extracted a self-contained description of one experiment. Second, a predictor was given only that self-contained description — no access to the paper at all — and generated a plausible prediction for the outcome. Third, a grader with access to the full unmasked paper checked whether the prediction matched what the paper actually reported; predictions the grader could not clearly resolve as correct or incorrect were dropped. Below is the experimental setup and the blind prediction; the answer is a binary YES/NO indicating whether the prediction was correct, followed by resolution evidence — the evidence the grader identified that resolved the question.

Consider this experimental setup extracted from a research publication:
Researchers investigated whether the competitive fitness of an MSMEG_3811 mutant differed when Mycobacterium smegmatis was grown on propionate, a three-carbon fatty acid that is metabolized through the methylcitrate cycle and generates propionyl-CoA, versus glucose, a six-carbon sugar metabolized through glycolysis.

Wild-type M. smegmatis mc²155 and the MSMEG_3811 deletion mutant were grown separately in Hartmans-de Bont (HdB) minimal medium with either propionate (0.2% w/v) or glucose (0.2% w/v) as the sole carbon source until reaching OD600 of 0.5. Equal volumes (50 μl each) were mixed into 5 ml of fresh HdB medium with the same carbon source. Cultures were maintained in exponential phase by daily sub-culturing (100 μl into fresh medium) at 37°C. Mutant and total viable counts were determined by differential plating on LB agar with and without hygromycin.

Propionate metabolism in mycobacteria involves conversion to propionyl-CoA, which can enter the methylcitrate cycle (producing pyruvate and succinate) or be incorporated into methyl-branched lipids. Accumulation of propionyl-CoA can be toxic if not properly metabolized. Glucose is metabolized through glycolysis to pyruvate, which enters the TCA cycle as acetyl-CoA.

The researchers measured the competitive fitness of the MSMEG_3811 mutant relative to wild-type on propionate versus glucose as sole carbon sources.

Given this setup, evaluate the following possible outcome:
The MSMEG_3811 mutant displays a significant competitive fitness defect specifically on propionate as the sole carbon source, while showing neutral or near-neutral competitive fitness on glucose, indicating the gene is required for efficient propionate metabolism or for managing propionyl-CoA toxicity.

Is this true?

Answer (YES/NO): NO